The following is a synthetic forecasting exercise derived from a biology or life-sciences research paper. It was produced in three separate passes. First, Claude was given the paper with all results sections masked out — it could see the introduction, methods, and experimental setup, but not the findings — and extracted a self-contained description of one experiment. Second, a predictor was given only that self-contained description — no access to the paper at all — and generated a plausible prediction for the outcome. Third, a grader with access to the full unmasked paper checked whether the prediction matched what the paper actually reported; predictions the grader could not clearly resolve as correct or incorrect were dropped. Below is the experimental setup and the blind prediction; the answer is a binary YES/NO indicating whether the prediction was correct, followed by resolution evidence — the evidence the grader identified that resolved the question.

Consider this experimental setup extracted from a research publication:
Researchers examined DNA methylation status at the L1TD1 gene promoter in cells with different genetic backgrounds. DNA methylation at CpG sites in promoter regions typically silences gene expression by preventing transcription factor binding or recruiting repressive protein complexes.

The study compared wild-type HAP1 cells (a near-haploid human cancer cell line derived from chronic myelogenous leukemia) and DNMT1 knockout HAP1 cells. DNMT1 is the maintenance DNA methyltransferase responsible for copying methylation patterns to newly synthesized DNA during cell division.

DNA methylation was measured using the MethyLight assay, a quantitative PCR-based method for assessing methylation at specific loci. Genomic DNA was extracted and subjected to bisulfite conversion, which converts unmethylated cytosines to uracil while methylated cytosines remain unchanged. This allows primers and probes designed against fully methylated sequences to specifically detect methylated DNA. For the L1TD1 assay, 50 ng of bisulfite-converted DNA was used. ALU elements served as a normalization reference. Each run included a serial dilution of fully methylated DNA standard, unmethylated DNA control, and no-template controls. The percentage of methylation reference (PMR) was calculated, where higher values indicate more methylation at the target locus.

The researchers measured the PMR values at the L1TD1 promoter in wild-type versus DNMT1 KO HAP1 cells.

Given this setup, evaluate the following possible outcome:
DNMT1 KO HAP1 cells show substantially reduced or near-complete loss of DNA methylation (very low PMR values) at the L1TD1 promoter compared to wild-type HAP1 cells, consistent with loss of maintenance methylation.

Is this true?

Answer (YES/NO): YES